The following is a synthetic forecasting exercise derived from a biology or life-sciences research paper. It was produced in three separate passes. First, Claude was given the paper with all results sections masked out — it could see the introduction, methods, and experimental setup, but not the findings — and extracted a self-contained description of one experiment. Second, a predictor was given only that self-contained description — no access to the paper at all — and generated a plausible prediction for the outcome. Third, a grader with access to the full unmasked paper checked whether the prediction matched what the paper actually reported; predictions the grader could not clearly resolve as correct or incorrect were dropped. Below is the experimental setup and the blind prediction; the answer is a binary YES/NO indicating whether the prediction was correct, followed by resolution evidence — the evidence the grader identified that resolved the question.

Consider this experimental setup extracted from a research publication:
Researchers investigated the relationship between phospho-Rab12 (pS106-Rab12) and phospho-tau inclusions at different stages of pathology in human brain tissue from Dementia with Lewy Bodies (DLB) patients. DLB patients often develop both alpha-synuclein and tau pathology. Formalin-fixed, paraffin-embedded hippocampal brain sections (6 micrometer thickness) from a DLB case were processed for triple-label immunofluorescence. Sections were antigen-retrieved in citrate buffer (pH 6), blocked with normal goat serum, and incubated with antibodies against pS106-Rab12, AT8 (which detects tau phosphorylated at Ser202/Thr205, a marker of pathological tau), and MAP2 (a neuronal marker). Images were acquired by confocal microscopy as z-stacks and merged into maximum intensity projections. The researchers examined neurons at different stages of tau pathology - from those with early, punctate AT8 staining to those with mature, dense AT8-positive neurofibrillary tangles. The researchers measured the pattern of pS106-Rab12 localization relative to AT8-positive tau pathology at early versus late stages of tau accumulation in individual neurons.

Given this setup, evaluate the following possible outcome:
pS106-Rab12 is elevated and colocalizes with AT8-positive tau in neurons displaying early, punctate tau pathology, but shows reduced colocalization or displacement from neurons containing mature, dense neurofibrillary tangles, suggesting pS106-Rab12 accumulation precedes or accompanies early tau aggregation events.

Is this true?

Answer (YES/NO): NO